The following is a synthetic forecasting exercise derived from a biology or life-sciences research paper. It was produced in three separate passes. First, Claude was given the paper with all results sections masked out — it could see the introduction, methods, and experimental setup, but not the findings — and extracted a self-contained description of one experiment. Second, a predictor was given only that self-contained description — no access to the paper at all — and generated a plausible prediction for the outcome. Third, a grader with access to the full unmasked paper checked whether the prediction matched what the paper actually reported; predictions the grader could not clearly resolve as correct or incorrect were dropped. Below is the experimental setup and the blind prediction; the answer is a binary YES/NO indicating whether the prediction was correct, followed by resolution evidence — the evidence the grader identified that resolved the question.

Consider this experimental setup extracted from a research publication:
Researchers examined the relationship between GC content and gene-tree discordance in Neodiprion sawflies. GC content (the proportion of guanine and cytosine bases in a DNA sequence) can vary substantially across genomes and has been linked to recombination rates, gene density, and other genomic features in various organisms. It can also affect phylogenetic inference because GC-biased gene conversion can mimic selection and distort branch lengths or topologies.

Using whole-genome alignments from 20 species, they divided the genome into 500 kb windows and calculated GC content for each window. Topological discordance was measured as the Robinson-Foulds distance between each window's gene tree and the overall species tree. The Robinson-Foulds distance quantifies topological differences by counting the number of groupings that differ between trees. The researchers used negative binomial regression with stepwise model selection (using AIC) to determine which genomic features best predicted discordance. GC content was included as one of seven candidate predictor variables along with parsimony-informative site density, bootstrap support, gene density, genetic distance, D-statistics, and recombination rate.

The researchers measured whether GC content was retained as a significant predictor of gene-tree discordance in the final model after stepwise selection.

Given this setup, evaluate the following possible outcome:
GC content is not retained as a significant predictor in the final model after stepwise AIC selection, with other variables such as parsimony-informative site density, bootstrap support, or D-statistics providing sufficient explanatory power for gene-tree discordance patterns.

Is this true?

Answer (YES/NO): NO